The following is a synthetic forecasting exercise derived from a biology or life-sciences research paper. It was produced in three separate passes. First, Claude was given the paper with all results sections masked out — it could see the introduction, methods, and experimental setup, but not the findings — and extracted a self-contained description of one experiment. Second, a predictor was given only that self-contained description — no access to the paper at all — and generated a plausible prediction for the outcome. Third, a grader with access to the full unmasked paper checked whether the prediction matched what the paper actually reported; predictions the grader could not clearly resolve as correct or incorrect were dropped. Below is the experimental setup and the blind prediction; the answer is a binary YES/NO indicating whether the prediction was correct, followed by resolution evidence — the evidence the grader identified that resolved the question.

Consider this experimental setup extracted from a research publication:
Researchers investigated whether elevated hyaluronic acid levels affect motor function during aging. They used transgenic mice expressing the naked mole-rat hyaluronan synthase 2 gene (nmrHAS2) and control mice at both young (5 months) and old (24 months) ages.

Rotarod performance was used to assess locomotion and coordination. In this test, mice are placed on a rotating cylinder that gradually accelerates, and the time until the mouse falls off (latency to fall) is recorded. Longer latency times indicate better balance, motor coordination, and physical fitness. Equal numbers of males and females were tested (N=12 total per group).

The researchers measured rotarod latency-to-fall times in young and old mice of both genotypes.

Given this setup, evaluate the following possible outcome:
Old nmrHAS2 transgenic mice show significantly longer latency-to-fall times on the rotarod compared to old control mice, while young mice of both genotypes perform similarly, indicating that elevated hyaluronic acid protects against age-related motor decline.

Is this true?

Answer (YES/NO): YES